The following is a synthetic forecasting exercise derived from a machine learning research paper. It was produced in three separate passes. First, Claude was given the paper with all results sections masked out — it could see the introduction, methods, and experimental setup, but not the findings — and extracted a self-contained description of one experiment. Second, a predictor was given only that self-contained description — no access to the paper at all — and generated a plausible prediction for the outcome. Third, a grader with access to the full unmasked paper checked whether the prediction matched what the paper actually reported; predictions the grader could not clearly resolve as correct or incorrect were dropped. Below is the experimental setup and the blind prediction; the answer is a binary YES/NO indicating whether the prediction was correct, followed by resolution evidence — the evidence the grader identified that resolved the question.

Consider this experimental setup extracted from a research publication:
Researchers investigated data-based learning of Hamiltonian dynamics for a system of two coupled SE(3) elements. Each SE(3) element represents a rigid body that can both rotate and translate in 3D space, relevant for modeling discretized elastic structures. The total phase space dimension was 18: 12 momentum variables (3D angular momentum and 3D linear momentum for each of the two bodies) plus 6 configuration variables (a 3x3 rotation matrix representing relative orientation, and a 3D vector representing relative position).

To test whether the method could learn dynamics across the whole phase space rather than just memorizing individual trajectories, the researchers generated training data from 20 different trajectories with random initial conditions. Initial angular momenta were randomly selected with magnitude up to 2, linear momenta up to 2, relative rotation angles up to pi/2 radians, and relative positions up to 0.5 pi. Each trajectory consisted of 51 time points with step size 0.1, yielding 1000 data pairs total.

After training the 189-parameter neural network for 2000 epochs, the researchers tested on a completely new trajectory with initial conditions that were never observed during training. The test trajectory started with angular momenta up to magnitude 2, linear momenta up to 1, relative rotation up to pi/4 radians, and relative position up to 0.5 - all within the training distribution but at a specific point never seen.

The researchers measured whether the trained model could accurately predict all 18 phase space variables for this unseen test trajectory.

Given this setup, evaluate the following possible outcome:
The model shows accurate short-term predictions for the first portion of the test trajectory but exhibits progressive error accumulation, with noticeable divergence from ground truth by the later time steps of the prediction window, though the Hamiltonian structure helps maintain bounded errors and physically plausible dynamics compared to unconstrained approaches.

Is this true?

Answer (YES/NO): NO